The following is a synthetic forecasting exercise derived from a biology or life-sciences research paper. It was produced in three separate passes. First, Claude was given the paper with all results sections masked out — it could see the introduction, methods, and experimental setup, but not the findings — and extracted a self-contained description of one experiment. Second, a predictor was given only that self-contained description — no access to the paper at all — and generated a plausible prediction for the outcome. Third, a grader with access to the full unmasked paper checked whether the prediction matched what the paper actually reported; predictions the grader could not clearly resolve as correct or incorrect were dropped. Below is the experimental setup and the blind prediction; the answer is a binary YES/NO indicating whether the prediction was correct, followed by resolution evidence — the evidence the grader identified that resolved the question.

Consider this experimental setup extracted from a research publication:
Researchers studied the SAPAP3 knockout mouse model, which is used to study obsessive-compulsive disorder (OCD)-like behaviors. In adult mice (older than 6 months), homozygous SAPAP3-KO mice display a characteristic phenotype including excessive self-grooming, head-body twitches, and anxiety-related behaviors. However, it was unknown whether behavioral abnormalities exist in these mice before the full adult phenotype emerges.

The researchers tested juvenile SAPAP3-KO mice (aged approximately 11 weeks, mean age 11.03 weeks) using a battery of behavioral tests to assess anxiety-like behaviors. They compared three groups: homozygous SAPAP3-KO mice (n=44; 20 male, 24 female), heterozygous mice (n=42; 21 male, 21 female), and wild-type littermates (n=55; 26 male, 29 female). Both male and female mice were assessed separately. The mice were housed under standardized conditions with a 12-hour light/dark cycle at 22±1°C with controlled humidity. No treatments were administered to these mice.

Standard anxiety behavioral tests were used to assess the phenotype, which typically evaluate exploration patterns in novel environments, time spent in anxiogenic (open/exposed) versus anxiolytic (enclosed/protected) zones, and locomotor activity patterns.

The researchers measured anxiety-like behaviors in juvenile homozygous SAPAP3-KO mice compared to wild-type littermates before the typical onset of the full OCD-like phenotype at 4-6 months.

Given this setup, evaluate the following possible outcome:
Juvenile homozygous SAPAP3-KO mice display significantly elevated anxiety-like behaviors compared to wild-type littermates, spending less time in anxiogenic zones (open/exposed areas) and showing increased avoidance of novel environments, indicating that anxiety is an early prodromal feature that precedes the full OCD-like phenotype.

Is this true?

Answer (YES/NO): YES